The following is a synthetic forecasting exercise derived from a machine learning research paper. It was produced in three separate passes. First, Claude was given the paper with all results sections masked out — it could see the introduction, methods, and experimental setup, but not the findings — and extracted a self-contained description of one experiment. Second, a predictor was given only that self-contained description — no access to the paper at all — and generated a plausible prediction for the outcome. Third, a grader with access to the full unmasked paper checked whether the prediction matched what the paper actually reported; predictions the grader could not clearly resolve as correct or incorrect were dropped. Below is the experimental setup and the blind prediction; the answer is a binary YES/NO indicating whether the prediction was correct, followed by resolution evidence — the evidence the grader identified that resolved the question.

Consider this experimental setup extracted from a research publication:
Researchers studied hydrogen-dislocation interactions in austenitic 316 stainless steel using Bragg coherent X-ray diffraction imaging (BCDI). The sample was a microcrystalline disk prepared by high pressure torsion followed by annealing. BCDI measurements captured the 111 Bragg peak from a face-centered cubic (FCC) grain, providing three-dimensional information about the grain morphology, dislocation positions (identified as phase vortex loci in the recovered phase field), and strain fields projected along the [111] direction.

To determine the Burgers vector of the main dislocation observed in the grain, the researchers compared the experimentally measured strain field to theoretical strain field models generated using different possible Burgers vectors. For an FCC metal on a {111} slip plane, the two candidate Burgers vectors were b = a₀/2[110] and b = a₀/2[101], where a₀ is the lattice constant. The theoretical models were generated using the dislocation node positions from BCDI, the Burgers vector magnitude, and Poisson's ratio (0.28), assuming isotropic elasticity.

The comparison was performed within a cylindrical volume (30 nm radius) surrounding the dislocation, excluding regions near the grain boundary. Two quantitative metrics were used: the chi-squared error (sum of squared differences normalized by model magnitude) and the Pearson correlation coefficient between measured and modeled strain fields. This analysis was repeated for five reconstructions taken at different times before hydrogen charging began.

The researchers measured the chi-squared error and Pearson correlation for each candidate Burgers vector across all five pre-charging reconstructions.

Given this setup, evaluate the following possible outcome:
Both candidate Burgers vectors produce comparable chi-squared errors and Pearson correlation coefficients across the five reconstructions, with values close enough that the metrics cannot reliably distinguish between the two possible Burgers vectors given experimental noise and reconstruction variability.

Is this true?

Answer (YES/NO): NO